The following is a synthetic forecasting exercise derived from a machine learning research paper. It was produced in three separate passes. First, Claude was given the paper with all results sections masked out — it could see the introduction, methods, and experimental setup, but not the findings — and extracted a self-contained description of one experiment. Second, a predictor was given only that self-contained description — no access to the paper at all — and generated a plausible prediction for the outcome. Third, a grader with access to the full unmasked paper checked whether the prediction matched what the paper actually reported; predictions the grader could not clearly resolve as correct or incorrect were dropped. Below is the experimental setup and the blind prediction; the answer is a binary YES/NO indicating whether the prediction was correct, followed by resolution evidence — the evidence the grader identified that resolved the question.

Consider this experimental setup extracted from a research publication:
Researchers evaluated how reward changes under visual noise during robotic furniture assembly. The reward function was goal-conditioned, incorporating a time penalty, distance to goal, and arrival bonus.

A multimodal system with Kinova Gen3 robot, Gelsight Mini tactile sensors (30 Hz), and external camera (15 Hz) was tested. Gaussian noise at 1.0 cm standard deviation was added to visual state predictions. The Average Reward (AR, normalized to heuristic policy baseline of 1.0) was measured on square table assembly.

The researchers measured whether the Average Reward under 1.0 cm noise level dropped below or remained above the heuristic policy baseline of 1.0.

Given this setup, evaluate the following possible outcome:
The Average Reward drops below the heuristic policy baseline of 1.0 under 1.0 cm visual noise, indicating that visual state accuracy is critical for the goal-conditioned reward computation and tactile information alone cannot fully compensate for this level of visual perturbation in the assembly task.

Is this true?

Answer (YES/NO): YES